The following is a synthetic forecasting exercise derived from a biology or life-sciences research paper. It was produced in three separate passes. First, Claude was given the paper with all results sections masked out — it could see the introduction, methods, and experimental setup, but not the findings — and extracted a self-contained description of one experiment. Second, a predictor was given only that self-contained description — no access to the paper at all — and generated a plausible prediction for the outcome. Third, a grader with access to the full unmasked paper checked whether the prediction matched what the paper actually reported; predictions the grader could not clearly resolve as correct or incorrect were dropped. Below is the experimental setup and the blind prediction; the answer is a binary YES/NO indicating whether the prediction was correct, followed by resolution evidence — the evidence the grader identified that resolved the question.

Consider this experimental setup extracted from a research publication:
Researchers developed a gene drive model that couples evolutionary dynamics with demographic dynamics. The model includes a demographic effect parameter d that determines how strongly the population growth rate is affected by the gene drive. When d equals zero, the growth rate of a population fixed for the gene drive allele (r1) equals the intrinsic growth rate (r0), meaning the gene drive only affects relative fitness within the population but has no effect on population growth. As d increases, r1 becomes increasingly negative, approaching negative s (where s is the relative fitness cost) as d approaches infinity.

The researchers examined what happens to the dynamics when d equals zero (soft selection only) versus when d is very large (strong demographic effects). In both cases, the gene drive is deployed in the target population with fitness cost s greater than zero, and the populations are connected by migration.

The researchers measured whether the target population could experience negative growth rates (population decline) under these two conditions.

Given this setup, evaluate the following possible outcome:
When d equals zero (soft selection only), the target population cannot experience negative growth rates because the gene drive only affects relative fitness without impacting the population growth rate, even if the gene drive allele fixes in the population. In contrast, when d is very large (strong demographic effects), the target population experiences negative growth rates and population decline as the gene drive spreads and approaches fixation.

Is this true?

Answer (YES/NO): YES